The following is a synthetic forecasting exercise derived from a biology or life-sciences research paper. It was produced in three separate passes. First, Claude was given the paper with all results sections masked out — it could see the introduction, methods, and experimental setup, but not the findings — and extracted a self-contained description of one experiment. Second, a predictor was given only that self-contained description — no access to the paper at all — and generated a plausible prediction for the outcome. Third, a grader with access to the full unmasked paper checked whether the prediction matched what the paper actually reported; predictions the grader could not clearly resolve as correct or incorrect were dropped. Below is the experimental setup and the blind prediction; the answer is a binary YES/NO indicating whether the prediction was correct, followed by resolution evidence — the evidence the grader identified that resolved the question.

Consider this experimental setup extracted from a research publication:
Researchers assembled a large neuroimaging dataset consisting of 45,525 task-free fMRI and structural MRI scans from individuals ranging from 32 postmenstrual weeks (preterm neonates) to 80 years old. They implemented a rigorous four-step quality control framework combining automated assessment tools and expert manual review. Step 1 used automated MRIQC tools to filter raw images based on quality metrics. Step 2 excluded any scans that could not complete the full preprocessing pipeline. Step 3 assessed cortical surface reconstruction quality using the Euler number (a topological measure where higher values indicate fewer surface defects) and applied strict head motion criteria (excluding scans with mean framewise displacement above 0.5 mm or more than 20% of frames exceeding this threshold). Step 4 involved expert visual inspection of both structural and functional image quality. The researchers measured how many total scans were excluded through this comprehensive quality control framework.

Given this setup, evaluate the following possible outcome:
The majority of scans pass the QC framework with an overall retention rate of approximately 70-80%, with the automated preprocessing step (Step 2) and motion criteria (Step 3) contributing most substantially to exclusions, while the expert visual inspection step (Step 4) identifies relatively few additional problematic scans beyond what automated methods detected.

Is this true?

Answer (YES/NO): YES